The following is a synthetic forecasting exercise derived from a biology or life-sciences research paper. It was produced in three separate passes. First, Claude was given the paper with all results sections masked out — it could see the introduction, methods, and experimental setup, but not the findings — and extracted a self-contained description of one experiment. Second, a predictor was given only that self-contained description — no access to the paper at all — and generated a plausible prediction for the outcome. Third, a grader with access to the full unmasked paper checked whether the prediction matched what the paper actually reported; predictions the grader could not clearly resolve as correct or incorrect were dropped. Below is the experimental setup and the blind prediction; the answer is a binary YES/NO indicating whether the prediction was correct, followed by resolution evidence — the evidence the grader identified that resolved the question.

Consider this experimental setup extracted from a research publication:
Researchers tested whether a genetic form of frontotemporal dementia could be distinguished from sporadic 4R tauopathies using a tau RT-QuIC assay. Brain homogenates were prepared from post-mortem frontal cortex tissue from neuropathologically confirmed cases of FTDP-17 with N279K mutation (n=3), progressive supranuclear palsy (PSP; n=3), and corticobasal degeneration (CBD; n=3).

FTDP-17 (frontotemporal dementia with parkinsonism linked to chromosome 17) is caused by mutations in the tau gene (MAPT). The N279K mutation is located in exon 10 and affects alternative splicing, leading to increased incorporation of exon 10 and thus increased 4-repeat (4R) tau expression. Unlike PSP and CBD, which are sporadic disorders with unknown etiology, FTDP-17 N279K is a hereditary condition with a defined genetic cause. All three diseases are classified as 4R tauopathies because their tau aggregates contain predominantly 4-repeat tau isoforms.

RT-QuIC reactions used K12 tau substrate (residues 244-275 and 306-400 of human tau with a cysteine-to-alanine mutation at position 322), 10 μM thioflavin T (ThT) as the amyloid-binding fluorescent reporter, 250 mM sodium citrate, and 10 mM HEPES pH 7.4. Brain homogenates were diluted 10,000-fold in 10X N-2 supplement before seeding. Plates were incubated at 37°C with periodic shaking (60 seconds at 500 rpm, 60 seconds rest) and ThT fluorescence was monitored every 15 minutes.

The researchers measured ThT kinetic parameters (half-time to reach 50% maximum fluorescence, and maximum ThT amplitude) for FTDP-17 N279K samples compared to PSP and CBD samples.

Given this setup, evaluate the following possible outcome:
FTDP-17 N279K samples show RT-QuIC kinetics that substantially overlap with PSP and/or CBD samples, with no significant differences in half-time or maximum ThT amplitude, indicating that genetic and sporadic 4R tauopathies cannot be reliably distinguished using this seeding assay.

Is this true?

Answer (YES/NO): NO